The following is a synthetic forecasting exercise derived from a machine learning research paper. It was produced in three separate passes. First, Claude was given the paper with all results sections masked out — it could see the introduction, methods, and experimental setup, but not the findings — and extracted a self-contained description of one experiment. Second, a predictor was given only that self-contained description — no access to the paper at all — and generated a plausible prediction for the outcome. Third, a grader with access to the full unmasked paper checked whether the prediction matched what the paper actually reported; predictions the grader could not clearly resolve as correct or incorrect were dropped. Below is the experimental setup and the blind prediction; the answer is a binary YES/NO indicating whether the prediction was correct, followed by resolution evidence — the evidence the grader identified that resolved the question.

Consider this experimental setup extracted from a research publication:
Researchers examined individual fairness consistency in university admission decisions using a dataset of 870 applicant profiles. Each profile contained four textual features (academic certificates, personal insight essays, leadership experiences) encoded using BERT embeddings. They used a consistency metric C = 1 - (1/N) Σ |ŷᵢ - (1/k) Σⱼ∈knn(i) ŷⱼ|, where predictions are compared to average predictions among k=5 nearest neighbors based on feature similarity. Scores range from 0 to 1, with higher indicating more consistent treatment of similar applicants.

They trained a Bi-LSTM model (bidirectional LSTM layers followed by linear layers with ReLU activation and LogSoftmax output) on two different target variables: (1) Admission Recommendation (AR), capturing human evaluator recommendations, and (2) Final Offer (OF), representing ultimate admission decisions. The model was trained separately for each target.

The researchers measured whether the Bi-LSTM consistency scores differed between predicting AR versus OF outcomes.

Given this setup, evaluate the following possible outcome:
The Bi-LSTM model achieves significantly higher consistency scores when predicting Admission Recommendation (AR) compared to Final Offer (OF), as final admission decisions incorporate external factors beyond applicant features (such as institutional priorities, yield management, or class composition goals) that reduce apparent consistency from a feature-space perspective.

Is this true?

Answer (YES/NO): NO